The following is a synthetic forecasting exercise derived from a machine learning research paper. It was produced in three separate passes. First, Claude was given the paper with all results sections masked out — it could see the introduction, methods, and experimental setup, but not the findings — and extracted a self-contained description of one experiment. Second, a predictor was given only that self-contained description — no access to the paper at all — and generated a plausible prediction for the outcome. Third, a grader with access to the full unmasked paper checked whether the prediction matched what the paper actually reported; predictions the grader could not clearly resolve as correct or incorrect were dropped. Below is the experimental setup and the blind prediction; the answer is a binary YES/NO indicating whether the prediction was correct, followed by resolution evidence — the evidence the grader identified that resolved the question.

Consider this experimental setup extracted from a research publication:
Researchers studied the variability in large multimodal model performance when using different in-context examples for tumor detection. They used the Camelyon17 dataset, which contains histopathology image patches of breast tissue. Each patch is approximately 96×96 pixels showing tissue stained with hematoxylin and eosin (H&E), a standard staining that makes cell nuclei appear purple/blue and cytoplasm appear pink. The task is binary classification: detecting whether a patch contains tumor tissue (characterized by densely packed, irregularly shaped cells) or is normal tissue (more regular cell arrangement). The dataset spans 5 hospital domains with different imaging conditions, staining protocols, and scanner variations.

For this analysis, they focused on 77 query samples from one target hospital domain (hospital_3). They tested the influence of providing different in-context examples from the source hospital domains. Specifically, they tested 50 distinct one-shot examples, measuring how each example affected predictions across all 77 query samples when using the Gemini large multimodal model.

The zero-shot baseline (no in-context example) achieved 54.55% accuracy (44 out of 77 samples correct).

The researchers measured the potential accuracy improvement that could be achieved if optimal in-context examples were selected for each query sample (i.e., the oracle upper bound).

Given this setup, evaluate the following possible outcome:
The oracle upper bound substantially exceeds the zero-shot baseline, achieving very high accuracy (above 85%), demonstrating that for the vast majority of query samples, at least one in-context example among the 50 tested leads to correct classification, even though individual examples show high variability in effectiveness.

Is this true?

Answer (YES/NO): YES